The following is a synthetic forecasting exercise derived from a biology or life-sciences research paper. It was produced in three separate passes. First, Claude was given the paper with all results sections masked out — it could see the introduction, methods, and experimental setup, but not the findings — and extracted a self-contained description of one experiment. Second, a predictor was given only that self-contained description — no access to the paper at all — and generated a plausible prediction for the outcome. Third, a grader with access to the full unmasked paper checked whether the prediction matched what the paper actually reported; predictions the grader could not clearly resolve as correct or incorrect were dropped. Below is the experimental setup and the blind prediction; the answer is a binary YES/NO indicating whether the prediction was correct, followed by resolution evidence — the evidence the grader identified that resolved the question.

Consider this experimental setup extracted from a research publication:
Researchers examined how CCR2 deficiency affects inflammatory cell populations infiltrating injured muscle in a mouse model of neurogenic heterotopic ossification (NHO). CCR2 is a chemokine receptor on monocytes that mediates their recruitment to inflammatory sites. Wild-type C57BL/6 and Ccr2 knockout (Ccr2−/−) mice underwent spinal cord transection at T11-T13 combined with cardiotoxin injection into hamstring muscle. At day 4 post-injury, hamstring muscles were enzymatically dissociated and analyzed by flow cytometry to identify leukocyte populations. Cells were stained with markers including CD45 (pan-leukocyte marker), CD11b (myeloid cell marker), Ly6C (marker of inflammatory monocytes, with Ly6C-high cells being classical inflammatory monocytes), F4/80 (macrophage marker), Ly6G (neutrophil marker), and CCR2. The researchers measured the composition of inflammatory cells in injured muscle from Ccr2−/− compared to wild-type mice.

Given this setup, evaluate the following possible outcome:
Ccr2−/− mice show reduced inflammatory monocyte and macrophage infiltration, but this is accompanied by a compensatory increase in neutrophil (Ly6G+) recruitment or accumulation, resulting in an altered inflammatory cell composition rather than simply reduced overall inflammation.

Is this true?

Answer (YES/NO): YES